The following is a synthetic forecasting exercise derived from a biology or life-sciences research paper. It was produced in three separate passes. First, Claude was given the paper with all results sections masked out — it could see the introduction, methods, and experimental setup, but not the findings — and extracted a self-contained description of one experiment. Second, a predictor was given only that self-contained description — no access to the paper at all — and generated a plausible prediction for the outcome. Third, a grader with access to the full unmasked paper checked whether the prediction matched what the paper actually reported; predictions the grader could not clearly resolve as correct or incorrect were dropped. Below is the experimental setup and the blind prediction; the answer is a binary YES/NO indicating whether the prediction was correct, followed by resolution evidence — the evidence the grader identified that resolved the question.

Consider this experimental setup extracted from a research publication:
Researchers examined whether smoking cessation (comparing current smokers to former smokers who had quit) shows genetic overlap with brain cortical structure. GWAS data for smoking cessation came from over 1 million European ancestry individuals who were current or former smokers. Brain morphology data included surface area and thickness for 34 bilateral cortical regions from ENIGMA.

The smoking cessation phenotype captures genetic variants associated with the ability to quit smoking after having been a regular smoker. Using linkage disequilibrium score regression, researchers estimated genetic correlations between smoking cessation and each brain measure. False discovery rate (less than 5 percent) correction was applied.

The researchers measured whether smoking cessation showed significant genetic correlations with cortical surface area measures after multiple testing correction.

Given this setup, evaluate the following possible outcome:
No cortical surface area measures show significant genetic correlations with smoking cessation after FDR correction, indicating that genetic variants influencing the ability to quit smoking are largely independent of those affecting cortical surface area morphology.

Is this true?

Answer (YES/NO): YES